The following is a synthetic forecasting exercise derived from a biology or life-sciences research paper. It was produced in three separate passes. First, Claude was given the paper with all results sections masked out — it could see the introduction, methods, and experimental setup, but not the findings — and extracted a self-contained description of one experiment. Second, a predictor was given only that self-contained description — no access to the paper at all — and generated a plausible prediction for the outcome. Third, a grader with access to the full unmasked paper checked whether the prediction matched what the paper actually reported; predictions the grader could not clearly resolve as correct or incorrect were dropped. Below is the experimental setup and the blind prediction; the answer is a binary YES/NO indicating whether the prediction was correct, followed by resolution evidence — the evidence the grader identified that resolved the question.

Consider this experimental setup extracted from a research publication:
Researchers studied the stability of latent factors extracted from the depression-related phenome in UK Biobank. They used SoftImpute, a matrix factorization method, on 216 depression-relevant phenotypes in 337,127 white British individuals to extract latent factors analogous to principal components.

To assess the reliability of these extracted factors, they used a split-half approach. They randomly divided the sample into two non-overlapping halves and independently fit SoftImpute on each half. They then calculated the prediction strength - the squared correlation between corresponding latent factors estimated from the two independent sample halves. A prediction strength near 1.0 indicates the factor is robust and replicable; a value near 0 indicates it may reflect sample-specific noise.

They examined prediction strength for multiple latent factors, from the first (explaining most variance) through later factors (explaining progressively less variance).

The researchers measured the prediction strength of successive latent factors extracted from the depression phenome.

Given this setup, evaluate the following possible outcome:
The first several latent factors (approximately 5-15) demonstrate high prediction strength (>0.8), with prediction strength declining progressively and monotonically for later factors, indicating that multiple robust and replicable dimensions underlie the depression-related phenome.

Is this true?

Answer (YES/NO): YES